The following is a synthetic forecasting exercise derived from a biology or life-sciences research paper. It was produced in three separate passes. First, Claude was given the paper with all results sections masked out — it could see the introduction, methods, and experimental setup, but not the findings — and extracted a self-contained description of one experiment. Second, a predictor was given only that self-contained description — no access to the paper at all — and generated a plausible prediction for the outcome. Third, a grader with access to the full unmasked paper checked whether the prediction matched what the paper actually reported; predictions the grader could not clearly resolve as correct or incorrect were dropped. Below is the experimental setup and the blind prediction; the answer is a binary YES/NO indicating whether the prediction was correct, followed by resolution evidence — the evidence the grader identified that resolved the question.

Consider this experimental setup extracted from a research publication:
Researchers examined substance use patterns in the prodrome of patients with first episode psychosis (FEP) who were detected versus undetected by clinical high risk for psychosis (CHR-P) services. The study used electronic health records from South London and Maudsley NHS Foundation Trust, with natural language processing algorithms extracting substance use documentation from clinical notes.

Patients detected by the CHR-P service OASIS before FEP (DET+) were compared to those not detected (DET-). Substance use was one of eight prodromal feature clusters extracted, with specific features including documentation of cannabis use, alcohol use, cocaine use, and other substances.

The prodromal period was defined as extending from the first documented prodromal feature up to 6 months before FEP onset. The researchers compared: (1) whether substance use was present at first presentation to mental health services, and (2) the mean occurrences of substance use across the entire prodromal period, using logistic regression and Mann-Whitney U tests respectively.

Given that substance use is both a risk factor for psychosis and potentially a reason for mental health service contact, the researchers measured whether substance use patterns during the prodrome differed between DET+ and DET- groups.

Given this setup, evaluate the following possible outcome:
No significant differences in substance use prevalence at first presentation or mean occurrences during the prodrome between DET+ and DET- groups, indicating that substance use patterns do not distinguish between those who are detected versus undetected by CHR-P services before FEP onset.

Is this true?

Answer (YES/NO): YES